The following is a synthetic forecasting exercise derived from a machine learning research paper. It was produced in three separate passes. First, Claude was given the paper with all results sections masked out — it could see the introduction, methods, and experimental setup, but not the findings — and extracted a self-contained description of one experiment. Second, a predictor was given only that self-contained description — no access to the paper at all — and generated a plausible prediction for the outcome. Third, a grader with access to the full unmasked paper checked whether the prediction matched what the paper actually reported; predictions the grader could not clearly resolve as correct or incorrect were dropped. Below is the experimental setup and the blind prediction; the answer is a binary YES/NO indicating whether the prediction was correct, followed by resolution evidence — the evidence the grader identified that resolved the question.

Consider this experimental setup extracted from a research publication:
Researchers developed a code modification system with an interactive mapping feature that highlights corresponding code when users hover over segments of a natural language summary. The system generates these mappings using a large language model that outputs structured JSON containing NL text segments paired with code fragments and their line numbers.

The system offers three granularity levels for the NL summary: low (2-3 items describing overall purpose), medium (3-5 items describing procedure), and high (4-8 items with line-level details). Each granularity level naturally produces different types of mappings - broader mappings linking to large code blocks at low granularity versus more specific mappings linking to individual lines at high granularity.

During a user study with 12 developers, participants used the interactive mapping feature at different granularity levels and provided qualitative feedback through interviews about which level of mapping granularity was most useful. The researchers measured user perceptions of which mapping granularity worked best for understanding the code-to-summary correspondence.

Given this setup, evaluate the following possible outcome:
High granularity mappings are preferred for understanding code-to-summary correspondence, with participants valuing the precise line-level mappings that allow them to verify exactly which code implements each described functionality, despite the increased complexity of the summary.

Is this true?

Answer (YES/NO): NO